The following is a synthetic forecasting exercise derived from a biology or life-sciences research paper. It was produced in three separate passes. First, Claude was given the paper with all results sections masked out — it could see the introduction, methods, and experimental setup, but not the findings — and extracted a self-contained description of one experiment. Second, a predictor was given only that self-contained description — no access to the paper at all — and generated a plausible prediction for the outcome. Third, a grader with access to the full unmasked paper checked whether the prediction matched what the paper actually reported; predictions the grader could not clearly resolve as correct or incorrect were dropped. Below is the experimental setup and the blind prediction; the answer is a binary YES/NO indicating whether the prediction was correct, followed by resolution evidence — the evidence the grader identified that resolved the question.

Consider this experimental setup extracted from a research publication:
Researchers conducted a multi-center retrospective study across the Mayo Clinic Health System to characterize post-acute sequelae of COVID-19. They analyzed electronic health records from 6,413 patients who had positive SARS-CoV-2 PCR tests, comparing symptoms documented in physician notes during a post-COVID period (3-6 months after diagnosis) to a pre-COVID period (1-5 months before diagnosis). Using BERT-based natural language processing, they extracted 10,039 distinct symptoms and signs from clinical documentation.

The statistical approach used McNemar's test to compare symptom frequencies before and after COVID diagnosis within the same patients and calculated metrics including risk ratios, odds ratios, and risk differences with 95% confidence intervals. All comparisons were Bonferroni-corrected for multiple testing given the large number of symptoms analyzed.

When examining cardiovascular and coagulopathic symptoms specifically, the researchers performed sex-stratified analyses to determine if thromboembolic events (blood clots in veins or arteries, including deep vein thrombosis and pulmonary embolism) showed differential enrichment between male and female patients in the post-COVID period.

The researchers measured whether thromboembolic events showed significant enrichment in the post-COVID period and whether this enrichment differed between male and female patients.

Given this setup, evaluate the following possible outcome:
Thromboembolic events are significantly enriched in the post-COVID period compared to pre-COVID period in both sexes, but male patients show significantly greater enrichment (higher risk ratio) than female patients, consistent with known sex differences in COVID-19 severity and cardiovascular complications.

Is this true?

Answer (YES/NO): NO